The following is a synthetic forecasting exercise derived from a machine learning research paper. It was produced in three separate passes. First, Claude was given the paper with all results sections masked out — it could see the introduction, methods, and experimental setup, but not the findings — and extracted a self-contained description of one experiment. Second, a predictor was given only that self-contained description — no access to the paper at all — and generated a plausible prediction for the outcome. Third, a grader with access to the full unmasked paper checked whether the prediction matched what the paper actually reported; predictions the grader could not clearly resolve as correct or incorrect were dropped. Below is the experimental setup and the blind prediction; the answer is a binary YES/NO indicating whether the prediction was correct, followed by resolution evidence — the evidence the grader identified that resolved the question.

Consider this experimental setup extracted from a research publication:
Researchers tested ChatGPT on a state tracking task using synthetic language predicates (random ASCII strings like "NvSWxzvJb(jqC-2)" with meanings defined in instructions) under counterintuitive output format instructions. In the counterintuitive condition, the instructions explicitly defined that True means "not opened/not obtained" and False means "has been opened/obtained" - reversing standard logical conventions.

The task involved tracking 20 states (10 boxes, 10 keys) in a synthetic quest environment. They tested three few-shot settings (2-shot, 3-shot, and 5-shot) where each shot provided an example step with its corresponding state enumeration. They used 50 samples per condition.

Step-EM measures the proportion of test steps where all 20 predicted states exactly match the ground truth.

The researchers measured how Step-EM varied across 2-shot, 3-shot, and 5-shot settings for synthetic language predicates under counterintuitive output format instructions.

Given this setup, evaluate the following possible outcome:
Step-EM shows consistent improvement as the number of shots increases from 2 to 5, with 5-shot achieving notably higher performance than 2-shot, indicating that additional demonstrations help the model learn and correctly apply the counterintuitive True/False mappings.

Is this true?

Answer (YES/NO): NO